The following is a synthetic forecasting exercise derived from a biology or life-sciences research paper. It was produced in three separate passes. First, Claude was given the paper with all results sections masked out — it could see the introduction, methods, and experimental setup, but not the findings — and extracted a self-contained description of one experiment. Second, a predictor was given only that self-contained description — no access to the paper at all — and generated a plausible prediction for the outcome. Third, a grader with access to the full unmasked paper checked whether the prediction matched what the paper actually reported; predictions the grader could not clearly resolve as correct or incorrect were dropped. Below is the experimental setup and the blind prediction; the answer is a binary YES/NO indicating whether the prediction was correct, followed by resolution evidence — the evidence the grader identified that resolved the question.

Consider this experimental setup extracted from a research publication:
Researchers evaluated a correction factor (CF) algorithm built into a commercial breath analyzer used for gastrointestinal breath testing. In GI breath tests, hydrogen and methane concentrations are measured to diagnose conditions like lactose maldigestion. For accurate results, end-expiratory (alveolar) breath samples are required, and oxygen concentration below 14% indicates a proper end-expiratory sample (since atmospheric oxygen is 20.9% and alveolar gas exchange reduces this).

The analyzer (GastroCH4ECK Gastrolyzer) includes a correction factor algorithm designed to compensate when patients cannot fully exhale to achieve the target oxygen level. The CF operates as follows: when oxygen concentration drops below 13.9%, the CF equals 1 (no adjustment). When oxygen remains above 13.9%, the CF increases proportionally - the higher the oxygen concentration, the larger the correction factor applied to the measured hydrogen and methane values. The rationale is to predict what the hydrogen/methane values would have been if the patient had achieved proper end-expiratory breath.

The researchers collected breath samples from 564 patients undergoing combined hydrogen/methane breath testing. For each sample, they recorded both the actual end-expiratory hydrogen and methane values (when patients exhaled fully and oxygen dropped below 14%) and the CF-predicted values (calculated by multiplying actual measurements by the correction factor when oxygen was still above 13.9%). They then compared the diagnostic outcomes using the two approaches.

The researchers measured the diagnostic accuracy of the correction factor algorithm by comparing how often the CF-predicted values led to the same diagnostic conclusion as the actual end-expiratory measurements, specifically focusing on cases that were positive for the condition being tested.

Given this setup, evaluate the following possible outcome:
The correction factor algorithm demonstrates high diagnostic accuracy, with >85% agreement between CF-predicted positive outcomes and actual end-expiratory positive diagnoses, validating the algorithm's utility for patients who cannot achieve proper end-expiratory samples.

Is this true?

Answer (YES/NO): NO